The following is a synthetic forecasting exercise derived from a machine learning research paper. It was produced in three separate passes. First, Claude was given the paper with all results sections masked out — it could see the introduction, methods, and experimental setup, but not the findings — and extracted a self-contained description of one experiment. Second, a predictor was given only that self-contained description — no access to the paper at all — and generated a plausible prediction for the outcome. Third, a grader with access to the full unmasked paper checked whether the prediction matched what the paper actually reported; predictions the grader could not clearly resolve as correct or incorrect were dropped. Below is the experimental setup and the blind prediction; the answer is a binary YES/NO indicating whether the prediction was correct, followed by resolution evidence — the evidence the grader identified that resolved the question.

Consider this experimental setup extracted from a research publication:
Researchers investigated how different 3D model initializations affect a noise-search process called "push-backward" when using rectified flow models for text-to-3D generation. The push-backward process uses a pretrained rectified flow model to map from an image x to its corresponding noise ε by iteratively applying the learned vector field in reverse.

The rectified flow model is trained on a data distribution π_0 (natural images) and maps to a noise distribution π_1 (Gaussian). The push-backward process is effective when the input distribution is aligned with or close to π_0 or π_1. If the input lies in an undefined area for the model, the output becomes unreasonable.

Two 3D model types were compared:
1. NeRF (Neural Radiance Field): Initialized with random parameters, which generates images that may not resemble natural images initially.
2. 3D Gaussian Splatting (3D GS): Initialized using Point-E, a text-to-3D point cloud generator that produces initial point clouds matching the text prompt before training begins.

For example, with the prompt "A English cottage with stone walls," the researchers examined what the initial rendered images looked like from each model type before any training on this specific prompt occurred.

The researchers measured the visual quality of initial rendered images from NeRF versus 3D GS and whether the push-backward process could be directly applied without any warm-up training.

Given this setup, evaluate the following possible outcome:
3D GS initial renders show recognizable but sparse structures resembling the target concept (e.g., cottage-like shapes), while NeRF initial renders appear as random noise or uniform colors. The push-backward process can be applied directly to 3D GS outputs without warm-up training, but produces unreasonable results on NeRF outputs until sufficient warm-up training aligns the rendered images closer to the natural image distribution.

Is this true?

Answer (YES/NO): YES